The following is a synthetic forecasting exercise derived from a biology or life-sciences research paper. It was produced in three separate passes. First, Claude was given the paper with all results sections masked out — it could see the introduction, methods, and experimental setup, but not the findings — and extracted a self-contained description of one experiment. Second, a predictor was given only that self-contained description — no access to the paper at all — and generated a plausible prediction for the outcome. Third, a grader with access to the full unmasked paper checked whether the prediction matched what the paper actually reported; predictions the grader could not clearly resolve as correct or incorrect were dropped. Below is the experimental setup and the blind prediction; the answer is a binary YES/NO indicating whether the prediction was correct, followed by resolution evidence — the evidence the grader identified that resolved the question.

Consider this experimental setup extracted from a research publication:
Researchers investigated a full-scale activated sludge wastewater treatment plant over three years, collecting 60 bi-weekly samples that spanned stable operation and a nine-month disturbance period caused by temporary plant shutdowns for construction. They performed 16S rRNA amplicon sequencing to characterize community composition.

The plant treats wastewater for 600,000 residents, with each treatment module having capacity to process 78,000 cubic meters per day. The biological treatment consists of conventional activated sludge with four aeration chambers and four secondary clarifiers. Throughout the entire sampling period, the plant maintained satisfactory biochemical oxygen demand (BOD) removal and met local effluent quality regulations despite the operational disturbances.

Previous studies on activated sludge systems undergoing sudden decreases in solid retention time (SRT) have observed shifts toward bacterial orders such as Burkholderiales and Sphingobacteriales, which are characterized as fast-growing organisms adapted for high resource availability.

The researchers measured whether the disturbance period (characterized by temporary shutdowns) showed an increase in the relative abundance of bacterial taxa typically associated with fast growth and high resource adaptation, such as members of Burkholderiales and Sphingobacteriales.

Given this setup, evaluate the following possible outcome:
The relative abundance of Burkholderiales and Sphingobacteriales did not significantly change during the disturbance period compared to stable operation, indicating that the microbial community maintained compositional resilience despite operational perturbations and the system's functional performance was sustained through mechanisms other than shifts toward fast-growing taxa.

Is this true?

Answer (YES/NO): NO